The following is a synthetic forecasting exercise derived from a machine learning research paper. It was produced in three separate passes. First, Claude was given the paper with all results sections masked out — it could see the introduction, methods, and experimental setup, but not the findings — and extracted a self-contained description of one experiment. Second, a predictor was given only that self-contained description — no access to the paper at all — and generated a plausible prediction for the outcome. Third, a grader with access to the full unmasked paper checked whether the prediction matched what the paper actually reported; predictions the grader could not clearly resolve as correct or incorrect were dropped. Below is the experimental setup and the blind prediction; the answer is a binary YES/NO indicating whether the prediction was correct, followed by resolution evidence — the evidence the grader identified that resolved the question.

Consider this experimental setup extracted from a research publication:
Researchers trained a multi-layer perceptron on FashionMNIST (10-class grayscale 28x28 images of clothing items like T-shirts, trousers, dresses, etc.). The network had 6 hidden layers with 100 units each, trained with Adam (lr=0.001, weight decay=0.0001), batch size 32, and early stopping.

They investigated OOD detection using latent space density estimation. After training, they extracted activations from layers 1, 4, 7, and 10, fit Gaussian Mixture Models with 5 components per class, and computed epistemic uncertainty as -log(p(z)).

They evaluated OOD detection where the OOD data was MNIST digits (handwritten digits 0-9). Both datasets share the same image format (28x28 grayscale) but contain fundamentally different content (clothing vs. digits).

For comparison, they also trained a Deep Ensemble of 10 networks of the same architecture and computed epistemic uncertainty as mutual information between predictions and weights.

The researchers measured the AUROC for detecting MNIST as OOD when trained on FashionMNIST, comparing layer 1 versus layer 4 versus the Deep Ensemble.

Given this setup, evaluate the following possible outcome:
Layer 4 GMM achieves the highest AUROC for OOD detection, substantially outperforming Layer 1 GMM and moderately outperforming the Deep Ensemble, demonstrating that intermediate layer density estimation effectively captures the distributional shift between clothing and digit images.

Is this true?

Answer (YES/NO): NO